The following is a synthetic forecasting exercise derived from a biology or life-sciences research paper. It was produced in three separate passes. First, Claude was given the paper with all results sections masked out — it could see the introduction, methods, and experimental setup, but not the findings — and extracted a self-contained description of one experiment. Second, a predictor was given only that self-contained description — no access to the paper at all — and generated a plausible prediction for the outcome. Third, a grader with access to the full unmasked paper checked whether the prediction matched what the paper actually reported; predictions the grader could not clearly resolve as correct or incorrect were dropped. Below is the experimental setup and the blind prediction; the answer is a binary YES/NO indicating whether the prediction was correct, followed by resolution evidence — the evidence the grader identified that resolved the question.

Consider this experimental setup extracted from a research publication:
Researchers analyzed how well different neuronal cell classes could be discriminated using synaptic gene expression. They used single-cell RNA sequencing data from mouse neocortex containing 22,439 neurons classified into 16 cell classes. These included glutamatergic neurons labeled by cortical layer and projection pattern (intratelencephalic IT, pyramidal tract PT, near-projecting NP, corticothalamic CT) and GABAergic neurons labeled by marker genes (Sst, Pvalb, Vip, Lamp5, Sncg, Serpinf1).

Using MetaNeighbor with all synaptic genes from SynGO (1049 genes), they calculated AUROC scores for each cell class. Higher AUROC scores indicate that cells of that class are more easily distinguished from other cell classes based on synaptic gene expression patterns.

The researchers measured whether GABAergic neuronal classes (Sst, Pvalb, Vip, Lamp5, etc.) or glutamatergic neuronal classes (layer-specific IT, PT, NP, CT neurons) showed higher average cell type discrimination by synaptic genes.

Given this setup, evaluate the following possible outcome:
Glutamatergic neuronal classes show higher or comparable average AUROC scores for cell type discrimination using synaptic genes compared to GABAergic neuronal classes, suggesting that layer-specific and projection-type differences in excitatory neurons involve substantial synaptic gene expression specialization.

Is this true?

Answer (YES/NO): YES